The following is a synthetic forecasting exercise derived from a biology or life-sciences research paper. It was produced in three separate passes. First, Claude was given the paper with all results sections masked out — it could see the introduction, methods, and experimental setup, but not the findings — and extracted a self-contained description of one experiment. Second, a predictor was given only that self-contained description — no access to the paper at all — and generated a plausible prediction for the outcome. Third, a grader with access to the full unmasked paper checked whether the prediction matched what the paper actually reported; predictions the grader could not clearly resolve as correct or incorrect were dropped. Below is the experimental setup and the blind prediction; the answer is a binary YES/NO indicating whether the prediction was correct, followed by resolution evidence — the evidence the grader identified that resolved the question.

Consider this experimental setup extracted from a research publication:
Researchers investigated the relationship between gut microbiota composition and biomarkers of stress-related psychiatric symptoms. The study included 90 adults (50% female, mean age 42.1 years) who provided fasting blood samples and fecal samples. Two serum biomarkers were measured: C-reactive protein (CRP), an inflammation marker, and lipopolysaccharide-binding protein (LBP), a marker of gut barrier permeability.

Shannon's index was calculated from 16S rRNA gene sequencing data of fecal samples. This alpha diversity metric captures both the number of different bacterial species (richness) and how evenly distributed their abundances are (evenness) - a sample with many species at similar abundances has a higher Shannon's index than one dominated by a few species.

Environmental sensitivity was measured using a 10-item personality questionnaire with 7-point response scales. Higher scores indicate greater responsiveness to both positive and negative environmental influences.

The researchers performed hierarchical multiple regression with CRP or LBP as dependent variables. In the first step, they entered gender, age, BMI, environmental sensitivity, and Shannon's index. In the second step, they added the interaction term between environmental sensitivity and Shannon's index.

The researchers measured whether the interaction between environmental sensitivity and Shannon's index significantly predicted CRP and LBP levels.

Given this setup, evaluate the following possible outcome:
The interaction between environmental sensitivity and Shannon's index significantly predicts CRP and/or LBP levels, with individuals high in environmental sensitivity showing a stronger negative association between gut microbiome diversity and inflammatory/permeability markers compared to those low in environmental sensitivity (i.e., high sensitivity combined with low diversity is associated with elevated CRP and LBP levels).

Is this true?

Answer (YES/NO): NO